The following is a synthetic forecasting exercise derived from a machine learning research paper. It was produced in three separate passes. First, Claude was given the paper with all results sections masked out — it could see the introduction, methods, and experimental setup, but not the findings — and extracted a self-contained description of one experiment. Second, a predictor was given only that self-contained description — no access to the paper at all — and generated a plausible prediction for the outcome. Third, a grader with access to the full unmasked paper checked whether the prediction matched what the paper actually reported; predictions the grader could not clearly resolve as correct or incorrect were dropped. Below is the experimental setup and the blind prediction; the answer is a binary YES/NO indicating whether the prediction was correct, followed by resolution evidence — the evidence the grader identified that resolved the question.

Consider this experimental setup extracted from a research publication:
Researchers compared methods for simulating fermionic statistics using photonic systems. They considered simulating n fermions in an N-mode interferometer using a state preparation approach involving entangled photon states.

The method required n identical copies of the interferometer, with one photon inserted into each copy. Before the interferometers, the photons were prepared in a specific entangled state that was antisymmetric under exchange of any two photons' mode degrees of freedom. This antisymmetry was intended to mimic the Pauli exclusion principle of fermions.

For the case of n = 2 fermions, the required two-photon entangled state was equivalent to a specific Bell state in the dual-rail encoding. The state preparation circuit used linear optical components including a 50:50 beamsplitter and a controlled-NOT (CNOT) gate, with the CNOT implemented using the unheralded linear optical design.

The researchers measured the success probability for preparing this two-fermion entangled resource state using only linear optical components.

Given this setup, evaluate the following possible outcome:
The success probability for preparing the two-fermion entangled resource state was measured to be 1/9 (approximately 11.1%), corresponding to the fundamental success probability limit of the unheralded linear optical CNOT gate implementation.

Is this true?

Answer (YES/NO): YES